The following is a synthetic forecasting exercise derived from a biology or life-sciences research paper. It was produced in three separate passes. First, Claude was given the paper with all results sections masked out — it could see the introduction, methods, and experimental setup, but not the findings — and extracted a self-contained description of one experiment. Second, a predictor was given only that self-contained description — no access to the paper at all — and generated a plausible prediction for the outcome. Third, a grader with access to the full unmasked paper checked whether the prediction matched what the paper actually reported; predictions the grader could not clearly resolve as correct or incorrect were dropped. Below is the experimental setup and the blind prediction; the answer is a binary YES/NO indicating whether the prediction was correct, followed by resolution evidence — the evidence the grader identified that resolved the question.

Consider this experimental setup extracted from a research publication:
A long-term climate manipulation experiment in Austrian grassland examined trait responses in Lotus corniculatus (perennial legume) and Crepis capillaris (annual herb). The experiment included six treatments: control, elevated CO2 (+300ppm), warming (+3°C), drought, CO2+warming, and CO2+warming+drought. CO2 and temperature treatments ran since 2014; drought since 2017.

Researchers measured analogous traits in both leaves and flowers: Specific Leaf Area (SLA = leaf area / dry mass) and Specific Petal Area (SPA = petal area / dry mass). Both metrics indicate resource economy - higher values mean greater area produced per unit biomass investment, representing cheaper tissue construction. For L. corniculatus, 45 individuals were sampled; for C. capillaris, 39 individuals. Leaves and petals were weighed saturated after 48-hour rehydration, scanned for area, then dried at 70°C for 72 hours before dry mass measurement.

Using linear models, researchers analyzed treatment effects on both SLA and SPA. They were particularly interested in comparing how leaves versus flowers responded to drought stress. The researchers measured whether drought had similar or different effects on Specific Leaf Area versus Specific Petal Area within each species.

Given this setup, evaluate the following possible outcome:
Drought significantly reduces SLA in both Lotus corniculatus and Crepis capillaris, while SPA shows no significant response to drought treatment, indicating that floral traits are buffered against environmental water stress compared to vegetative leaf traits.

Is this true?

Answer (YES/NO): NO